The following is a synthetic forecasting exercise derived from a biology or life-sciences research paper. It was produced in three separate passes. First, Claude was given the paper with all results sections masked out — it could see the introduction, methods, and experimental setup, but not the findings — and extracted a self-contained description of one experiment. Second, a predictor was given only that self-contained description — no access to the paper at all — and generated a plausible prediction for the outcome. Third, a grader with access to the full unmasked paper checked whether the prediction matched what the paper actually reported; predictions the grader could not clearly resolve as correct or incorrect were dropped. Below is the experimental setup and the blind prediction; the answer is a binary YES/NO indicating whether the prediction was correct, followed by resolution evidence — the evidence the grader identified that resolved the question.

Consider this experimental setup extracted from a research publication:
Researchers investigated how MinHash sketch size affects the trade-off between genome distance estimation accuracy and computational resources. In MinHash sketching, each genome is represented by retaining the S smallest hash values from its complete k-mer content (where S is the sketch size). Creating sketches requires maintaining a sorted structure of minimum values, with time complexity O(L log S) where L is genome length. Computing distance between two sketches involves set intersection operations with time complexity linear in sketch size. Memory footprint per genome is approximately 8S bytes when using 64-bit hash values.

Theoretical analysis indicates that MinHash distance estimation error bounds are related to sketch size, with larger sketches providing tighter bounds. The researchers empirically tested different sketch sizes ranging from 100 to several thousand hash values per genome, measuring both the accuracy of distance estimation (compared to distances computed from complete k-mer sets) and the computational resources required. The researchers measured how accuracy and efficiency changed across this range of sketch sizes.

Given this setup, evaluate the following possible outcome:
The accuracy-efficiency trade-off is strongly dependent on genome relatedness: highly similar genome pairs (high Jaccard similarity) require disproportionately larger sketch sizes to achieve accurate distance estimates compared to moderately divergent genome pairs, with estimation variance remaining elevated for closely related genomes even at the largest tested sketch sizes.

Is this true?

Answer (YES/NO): NO